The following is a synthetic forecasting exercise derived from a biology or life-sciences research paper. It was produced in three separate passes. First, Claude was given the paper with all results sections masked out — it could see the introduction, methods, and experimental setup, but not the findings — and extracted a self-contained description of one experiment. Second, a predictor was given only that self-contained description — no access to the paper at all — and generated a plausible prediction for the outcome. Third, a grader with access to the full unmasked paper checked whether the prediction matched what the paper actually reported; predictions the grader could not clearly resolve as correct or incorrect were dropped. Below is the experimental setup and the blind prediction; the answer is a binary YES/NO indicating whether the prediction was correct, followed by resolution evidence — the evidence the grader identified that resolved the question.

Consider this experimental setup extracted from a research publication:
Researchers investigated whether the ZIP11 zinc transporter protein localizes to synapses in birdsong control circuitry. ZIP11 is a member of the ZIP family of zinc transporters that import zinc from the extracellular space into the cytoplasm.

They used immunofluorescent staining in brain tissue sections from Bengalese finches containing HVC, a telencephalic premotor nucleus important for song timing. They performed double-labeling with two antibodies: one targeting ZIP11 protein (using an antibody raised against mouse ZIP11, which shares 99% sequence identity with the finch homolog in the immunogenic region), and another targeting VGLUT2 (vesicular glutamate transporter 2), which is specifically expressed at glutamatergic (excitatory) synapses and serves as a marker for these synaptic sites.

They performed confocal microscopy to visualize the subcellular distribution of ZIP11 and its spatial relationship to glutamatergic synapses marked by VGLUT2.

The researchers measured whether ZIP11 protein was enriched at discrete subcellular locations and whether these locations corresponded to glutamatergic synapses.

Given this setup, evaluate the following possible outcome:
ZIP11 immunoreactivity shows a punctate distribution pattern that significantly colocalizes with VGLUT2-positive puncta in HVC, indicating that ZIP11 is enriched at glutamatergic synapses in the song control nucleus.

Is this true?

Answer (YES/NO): YES